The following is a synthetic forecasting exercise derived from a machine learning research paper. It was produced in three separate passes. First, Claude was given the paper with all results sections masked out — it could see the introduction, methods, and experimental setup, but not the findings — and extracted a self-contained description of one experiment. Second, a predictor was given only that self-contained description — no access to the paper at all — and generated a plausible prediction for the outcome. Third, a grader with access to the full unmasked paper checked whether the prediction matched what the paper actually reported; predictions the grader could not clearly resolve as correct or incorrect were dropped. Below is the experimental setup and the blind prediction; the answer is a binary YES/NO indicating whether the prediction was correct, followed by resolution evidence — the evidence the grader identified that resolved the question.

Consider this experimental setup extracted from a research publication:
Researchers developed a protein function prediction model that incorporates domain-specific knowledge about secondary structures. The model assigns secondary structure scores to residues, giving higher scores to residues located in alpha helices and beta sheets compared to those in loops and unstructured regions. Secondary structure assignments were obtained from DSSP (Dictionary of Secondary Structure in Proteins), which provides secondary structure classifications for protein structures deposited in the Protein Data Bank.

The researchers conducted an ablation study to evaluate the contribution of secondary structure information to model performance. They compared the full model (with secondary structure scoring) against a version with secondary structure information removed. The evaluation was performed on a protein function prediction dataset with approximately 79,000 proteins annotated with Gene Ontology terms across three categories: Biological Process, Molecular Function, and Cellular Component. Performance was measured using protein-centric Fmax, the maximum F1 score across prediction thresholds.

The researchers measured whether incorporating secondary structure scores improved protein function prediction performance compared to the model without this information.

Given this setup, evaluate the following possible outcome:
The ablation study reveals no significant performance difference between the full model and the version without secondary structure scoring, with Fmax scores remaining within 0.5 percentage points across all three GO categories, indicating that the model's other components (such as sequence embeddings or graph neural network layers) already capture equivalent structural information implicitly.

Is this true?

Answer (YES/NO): NO